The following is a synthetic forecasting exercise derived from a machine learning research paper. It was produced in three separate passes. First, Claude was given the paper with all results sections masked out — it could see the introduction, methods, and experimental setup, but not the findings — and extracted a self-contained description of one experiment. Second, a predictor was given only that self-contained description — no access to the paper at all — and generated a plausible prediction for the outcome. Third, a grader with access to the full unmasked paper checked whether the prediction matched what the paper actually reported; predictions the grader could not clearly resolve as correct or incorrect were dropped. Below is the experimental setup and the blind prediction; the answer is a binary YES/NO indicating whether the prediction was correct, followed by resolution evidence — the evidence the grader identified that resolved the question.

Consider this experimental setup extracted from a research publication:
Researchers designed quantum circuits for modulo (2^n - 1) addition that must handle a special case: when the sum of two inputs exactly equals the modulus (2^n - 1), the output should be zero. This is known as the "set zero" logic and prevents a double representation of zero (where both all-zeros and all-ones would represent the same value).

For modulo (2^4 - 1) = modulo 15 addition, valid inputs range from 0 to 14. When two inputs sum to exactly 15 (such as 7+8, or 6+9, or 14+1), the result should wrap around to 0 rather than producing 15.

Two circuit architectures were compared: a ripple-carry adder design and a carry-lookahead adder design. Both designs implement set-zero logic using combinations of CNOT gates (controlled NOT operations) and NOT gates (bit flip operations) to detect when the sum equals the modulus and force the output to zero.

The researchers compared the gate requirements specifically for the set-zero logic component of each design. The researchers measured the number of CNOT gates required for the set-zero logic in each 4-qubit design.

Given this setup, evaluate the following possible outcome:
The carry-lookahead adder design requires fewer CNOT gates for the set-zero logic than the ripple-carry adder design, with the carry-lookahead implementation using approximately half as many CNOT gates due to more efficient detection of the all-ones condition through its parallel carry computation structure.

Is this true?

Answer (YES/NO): NO